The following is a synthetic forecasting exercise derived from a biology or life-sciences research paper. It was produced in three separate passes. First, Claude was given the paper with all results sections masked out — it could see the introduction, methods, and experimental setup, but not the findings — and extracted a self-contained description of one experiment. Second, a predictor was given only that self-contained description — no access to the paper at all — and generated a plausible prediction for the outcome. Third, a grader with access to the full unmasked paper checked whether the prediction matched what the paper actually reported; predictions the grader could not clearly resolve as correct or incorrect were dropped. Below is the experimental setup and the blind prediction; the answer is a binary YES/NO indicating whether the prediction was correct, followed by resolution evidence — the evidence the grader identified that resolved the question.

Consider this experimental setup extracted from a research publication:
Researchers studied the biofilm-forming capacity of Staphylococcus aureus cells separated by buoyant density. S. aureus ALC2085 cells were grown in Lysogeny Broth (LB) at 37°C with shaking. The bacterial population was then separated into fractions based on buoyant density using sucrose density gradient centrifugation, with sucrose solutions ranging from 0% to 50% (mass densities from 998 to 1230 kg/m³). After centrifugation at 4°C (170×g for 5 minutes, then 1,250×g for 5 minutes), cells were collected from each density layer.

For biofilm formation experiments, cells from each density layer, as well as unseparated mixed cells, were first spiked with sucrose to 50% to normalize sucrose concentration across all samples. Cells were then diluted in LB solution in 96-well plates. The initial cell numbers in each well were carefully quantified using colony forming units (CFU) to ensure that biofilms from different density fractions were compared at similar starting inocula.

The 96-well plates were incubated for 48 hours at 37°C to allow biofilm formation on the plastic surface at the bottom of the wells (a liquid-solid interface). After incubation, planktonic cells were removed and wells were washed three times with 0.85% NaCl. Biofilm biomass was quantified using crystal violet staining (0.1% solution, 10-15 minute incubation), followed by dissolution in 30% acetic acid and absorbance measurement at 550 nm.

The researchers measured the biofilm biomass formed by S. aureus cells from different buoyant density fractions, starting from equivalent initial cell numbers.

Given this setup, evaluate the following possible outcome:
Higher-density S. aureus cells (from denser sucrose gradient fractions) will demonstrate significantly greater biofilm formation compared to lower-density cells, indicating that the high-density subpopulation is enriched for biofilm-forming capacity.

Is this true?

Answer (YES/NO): YES